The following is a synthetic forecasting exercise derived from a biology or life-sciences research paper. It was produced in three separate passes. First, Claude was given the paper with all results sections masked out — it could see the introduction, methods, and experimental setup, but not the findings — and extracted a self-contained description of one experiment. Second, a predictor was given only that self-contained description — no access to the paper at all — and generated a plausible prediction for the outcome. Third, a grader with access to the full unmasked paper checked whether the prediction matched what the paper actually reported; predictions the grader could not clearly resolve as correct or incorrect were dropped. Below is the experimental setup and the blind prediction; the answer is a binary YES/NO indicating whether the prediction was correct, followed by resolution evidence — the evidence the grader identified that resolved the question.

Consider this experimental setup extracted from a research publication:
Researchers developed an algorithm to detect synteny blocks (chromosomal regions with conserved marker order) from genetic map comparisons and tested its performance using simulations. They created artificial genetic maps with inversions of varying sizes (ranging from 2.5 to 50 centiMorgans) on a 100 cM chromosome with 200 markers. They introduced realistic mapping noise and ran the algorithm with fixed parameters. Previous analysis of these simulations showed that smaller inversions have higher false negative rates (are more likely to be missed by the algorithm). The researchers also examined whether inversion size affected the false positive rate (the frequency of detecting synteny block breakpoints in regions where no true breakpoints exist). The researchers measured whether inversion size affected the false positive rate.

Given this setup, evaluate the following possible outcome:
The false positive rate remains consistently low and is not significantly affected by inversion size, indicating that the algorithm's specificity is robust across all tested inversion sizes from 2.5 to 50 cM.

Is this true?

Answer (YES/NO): YES